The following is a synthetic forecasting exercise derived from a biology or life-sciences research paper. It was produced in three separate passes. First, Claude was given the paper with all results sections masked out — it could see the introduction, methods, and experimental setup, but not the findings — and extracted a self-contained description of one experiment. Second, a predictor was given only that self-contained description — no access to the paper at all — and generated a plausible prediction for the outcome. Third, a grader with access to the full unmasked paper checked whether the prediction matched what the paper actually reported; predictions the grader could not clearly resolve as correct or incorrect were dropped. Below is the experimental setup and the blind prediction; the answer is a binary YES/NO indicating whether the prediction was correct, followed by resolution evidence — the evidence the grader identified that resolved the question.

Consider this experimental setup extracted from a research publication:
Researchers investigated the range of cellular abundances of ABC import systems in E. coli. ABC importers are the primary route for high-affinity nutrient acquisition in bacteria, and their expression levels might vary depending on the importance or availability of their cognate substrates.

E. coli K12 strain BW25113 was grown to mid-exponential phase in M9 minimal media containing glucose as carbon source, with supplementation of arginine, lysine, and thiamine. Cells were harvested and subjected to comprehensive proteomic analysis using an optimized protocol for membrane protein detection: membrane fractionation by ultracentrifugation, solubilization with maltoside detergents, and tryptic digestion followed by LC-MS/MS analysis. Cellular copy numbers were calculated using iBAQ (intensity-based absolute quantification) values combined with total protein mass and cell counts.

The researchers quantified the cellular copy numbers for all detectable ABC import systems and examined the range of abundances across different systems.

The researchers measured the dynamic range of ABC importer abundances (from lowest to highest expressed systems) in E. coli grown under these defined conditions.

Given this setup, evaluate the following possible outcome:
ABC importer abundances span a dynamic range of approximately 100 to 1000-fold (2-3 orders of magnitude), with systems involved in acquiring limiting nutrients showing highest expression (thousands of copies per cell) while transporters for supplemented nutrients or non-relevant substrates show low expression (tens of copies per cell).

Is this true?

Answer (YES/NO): NO